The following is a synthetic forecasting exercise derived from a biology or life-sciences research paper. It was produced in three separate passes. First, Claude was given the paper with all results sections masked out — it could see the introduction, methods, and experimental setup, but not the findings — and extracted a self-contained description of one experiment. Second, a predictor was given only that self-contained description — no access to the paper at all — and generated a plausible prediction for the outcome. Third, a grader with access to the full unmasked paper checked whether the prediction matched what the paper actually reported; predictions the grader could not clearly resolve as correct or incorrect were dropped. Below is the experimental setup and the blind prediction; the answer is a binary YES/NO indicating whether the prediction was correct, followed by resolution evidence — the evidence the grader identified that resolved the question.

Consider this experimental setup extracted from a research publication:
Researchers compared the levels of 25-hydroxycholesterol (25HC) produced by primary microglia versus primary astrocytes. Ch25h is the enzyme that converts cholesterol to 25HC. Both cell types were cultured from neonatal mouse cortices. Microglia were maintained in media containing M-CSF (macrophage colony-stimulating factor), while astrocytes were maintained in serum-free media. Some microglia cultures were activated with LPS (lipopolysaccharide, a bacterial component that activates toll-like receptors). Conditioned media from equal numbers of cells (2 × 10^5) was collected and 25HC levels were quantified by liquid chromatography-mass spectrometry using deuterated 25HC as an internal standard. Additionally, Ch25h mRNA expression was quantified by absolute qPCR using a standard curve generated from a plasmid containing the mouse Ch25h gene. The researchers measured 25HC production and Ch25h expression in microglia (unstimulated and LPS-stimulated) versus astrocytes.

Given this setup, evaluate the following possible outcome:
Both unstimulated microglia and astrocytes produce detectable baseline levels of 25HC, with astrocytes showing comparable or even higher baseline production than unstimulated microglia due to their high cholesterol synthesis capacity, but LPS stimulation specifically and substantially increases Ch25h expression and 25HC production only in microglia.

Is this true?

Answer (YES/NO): NO